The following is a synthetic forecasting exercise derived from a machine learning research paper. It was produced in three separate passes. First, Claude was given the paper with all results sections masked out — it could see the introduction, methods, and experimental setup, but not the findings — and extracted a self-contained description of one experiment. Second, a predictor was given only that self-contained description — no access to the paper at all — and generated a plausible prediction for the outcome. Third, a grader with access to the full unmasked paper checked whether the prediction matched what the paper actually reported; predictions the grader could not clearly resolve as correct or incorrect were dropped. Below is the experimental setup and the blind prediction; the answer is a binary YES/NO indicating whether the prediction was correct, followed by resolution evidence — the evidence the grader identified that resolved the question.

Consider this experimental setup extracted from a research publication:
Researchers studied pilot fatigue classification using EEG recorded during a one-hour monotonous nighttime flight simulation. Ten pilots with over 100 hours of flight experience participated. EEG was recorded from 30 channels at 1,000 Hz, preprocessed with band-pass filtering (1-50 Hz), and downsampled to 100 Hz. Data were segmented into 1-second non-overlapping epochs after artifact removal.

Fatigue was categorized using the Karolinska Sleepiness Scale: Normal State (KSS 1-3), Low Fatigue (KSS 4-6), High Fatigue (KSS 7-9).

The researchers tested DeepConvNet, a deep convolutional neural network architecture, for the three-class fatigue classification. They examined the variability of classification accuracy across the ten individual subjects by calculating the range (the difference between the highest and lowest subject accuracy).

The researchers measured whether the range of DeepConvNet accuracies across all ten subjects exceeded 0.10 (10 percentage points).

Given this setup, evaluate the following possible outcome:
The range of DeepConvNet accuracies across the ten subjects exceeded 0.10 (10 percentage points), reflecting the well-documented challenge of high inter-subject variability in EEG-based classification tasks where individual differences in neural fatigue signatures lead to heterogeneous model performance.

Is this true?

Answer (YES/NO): NO